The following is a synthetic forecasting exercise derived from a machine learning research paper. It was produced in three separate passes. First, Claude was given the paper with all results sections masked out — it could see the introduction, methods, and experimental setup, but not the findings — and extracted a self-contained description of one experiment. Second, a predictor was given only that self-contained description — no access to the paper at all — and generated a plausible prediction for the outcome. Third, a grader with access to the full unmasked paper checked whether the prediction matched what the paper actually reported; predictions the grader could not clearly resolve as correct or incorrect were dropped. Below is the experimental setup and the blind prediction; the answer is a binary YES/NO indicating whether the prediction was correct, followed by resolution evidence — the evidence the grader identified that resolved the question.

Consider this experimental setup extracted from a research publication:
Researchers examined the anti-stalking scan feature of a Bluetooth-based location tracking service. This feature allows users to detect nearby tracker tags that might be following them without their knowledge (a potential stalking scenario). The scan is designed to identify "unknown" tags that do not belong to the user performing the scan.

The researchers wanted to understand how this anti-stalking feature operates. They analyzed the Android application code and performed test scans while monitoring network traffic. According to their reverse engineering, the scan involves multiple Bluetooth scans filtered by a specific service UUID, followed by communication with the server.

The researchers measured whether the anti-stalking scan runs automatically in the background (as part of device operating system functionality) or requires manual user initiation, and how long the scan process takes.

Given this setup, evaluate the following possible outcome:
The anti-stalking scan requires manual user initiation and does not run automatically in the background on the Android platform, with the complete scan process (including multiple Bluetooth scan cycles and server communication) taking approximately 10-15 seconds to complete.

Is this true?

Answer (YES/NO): NO